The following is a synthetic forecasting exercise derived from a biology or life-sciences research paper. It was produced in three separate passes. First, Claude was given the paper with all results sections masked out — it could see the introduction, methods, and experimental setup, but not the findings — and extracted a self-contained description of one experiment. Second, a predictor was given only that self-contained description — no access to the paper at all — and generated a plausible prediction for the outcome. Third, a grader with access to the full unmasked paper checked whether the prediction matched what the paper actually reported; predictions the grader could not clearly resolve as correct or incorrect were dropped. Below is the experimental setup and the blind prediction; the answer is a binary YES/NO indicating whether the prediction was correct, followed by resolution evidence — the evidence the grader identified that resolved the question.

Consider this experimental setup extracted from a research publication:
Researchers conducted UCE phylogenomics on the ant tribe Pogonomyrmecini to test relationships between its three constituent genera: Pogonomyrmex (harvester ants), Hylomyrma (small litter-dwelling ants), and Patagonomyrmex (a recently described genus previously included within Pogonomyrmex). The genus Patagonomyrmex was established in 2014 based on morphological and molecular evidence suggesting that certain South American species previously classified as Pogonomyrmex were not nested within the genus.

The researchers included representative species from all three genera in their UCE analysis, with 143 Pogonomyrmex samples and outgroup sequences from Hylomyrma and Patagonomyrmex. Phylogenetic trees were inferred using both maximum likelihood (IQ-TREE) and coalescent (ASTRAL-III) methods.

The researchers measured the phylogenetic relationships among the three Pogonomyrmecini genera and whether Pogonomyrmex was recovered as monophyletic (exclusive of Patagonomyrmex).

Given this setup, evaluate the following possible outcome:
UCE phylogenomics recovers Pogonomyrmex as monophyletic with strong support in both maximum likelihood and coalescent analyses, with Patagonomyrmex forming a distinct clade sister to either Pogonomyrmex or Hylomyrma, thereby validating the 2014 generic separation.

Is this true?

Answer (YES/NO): YES